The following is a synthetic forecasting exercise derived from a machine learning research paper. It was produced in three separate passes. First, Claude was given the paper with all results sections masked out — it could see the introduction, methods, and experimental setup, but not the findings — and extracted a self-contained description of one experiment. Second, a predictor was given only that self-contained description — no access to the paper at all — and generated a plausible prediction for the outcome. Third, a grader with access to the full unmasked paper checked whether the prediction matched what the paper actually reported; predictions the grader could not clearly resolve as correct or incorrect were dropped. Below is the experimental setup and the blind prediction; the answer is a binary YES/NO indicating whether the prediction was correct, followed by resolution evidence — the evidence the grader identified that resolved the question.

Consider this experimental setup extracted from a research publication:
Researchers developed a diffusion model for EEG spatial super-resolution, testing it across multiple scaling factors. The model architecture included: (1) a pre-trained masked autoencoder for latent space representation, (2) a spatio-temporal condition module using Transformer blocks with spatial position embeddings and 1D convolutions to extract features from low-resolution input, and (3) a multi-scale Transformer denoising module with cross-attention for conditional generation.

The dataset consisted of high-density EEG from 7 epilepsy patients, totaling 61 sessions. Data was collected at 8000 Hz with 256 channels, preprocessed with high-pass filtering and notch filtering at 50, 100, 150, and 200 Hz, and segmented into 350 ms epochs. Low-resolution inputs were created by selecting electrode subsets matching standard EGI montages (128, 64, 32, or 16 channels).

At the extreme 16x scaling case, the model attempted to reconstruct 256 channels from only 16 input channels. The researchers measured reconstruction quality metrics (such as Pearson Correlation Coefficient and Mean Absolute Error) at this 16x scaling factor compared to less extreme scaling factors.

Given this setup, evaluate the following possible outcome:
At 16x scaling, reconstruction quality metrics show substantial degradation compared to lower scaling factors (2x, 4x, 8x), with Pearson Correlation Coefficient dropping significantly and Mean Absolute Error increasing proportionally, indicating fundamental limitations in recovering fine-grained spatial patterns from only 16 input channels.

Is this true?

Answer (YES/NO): NO